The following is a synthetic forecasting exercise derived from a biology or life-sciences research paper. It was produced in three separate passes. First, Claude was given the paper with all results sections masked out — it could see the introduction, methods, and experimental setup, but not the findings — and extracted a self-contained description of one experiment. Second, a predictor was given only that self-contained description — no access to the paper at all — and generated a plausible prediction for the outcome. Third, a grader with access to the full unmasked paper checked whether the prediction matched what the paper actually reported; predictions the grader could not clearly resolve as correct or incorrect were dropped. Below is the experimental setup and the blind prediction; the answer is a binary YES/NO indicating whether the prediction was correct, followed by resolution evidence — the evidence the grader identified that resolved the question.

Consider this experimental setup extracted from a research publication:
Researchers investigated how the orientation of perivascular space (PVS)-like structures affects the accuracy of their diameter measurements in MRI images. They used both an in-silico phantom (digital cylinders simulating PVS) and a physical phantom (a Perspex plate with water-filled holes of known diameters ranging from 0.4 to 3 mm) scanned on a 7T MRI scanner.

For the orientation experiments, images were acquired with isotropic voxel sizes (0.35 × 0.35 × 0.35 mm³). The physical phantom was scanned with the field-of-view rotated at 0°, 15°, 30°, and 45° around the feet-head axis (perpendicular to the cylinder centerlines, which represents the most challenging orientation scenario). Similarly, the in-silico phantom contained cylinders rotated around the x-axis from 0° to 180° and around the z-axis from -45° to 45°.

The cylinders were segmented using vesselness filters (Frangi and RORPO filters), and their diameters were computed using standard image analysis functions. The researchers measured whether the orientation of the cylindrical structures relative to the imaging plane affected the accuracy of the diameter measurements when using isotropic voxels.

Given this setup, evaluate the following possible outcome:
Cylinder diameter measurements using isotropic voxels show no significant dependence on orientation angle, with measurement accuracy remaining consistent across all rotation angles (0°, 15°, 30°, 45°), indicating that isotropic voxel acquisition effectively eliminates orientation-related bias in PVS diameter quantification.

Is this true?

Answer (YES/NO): YES